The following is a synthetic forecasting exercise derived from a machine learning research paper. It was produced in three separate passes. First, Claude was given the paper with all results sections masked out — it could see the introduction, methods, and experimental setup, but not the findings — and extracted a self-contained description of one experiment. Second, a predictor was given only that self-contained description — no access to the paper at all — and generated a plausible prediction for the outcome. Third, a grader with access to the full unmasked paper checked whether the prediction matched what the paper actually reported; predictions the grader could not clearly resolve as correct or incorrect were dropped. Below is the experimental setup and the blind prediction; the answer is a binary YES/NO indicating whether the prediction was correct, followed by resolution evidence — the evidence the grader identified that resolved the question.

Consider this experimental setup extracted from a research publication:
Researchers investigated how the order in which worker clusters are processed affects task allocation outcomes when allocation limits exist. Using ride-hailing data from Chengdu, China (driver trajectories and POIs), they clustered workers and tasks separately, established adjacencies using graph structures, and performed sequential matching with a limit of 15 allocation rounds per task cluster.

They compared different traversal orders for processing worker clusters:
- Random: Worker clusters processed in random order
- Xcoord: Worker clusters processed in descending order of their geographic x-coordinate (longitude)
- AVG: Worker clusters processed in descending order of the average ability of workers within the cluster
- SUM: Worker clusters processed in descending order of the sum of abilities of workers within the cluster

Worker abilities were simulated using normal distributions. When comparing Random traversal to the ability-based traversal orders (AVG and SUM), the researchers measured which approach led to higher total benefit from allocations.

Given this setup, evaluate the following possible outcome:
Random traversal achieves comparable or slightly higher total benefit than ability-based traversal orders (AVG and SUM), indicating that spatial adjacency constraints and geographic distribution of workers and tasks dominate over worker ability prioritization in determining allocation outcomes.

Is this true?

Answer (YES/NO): NO